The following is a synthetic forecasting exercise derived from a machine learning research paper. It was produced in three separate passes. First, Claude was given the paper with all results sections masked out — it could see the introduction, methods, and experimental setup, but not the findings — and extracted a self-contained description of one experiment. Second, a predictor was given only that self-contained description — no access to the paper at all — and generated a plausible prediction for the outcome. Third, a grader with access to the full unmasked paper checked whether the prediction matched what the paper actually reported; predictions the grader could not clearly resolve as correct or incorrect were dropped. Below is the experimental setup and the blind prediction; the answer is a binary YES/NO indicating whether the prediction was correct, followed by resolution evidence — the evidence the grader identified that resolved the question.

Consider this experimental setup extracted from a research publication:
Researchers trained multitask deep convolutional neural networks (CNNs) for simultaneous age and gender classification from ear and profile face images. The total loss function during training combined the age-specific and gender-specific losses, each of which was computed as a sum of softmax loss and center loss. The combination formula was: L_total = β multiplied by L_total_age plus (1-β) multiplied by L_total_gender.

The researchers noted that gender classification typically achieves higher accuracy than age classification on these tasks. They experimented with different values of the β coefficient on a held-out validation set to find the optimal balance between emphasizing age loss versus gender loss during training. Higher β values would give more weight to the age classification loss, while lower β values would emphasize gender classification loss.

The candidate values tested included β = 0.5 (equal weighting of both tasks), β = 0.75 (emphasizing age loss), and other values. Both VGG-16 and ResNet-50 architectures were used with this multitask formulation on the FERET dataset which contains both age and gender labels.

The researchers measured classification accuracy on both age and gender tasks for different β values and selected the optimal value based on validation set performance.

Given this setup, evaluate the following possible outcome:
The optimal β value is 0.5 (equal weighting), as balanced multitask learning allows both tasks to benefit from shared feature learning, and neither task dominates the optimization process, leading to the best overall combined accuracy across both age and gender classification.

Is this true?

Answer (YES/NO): NO